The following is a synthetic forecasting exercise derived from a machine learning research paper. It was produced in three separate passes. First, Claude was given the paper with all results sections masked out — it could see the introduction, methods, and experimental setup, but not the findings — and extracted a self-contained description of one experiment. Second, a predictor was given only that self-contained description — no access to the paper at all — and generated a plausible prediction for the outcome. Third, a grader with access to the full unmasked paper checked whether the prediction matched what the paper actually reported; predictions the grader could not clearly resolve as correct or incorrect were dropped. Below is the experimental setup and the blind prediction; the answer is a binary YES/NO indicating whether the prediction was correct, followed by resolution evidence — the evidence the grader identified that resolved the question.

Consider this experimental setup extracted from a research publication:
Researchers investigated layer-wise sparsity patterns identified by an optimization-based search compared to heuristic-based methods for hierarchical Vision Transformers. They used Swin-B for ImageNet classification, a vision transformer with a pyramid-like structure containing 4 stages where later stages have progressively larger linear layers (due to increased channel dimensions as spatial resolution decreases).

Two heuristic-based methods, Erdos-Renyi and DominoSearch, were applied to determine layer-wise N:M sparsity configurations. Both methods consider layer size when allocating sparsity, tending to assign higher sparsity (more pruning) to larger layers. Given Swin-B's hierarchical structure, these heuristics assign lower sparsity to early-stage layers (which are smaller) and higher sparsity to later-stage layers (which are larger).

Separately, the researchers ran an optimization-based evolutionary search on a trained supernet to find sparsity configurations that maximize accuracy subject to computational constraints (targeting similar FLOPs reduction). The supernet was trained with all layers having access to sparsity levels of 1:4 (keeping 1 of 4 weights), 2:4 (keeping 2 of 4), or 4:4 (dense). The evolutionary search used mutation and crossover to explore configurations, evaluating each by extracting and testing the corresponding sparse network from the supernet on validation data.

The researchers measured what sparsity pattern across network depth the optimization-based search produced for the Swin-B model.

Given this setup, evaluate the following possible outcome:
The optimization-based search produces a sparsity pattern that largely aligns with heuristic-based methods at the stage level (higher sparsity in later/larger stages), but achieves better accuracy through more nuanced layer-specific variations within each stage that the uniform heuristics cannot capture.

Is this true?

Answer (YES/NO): NO